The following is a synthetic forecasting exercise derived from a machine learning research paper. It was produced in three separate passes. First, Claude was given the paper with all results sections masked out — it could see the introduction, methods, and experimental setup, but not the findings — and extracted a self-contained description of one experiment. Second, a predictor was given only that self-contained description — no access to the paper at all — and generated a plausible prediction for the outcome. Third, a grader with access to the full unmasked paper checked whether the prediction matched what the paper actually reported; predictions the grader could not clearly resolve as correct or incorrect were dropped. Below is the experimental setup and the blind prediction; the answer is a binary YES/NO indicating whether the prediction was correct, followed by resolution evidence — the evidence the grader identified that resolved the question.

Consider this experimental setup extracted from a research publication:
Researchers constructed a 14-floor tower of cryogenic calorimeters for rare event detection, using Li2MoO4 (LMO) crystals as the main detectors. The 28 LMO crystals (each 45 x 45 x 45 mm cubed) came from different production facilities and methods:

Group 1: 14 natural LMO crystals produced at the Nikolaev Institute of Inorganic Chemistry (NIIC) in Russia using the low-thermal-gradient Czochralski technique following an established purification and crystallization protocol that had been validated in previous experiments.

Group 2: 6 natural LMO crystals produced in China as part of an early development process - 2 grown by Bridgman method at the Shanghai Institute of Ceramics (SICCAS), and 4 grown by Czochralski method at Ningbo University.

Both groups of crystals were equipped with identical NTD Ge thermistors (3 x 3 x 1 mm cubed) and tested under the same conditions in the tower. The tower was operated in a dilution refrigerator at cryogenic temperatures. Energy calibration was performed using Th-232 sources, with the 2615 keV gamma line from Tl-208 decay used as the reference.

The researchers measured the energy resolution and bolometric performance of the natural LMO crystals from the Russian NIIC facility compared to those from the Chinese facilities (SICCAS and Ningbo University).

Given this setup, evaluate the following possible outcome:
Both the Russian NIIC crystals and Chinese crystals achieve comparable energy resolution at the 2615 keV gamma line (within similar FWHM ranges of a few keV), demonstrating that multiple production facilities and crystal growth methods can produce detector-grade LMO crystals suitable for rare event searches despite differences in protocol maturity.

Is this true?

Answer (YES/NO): NO